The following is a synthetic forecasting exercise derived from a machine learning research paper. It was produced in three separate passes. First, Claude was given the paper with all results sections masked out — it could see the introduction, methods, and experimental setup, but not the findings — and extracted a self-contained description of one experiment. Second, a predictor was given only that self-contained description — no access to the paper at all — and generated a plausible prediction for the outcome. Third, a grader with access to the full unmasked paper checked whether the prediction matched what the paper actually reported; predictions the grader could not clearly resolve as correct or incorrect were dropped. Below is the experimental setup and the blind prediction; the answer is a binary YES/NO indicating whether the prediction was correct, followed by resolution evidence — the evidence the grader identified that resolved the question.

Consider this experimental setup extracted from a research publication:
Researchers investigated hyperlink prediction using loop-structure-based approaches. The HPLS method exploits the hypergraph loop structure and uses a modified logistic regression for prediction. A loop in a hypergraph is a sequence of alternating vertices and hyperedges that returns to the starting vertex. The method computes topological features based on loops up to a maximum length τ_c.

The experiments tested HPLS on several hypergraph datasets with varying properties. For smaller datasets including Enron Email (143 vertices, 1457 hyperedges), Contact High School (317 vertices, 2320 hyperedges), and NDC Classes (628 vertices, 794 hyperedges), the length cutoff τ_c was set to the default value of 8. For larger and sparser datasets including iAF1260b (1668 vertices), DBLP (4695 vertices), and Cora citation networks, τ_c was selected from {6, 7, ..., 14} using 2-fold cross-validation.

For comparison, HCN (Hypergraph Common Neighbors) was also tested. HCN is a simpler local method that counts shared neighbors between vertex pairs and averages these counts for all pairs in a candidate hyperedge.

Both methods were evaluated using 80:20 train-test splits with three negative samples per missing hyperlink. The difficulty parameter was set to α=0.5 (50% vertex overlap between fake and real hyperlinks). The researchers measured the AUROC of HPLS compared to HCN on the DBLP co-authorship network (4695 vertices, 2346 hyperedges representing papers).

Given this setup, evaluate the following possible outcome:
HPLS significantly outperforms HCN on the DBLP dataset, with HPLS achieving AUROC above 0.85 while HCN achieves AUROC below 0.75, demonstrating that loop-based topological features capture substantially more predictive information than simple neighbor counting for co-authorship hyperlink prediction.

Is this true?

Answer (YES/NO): NO